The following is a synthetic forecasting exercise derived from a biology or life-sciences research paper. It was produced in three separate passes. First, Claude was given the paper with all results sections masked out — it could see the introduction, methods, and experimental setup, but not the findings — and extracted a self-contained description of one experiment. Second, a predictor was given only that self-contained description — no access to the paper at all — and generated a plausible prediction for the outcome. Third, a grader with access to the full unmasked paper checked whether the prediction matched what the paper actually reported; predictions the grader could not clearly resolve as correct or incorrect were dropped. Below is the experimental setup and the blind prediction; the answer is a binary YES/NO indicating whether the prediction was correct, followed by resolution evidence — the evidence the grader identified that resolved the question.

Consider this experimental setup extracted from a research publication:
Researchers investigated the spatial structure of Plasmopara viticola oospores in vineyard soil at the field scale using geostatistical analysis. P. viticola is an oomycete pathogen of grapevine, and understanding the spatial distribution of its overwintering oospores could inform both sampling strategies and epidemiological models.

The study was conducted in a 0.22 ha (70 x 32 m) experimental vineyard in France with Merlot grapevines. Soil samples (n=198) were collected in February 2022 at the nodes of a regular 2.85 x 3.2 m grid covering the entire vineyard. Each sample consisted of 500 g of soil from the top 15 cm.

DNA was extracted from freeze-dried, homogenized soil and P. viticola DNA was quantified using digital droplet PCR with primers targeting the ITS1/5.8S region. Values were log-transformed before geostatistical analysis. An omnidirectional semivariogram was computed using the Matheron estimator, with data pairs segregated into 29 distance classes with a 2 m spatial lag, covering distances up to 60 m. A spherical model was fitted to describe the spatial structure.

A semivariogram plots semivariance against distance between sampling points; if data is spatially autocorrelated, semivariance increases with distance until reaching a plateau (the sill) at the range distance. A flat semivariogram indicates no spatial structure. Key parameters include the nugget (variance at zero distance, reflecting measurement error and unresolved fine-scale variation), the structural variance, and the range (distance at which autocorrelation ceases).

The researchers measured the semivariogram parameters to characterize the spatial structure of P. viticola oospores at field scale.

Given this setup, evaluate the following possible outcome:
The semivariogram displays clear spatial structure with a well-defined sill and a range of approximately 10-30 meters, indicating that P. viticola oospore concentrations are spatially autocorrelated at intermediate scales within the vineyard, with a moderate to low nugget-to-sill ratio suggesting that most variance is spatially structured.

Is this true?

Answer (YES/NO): NO